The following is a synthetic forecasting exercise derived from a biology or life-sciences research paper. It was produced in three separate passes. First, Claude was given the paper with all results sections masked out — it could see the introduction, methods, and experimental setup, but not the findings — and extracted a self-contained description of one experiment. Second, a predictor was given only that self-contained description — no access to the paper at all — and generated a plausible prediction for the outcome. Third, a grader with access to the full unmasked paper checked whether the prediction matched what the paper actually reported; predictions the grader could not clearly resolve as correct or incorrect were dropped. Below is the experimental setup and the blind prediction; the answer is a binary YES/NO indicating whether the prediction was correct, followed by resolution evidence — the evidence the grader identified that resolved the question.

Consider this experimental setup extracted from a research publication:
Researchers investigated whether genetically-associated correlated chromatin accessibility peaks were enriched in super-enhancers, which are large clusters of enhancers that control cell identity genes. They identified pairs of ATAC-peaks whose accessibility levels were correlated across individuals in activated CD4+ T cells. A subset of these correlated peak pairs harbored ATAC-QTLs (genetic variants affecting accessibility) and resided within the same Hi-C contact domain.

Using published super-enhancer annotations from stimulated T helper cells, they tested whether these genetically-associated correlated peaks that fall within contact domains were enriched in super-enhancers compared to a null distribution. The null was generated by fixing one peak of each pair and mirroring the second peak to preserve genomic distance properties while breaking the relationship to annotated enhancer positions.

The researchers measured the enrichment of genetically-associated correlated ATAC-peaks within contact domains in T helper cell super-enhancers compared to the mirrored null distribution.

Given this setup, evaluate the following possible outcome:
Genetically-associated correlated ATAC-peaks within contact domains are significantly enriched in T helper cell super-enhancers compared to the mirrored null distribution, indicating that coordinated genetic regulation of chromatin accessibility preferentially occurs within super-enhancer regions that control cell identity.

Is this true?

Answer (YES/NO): YES